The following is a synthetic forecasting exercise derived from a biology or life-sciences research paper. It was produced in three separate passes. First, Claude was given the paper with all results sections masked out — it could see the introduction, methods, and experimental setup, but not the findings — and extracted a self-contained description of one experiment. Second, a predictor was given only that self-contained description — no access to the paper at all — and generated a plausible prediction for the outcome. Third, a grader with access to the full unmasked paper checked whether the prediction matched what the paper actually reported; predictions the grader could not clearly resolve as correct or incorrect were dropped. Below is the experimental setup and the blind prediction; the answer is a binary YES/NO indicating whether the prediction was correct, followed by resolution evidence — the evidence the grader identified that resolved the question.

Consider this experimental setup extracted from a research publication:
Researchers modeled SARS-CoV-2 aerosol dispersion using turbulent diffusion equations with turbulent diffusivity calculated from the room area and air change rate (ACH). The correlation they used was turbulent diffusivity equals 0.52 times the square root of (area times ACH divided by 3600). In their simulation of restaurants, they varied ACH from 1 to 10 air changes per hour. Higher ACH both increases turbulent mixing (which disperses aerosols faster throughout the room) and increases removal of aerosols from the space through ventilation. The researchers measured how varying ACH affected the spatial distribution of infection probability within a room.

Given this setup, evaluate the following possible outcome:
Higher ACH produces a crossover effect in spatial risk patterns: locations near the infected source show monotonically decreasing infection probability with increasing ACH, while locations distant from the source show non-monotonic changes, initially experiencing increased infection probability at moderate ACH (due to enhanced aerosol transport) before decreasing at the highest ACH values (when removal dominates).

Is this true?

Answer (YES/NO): NO